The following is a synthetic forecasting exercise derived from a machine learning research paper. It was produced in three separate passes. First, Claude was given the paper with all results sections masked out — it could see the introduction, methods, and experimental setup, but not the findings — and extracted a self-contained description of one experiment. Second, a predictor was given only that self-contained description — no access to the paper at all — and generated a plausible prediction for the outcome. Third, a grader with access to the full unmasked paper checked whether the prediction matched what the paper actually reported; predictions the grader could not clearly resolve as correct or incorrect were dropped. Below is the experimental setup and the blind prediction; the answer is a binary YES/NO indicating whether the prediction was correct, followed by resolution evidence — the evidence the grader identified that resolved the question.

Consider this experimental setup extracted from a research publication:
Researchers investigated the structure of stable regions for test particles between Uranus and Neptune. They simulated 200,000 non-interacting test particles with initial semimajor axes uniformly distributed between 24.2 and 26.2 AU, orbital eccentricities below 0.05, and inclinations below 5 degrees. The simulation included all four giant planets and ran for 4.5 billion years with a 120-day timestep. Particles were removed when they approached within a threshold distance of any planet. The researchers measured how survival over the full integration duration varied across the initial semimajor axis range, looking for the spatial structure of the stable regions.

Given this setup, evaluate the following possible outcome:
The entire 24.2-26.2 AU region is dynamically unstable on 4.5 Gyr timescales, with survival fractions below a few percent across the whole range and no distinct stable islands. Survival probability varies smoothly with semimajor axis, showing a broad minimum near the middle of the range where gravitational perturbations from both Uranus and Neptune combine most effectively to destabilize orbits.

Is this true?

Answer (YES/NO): NO